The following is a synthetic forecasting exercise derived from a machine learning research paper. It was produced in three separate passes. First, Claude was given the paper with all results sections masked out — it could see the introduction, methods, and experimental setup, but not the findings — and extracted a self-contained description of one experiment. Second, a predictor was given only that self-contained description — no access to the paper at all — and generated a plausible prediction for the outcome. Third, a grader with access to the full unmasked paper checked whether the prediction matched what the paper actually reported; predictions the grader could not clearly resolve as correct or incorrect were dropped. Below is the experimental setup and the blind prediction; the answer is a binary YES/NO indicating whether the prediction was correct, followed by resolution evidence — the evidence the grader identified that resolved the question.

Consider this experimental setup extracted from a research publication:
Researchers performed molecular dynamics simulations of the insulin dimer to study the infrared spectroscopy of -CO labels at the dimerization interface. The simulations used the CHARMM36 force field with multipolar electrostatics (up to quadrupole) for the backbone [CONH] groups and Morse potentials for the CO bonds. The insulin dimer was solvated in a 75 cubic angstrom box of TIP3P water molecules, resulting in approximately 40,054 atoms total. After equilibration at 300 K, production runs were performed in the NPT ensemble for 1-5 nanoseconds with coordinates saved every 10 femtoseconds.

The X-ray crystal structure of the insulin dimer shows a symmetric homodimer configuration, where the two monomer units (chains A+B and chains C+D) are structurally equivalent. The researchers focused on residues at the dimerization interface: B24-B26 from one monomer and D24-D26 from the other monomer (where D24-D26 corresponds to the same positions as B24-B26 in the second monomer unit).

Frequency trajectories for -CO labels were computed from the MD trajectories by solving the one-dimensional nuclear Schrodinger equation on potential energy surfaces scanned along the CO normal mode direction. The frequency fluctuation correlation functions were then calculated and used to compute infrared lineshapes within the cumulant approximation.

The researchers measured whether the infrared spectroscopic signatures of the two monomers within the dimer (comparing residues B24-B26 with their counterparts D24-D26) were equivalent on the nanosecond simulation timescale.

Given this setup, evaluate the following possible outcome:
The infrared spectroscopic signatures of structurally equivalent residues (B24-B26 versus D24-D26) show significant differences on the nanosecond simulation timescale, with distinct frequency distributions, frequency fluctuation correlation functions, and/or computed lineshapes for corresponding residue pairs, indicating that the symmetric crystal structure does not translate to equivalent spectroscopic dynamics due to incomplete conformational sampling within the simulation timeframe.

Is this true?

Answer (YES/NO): YES